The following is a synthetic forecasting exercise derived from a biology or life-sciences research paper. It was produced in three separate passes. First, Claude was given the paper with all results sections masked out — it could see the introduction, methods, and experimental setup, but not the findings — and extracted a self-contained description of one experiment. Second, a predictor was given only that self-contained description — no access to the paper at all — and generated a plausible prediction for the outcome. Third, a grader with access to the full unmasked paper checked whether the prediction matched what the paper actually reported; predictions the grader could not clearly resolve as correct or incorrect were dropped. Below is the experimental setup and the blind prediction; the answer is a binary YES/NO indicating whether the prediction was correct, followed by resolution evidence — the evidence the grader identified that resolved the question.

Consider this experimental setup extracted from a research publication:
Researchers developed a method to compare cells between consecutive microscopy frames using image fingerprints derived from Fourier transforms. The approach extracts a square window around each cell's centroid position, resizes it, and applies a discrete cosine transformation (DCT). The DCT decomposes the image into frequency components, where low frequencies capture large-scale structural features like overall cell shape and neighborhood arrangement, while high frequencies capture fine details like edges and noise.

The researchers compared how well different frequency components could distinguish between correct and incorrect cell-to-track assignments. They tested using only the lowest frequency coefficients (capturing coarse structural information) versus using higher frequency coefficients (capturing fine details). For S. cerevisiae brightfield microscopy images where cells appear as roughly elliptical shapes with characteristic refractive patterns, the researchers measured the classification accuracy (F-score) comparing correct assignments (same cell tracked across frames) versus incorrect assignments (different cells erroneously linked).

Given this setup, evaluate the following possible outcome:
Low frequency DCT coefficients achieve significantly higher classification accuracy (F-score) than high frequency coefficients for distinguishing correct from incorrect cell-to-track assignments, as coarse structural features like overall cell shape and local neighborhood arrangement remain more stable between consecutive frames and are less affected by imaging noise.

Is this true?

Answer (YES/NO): YES